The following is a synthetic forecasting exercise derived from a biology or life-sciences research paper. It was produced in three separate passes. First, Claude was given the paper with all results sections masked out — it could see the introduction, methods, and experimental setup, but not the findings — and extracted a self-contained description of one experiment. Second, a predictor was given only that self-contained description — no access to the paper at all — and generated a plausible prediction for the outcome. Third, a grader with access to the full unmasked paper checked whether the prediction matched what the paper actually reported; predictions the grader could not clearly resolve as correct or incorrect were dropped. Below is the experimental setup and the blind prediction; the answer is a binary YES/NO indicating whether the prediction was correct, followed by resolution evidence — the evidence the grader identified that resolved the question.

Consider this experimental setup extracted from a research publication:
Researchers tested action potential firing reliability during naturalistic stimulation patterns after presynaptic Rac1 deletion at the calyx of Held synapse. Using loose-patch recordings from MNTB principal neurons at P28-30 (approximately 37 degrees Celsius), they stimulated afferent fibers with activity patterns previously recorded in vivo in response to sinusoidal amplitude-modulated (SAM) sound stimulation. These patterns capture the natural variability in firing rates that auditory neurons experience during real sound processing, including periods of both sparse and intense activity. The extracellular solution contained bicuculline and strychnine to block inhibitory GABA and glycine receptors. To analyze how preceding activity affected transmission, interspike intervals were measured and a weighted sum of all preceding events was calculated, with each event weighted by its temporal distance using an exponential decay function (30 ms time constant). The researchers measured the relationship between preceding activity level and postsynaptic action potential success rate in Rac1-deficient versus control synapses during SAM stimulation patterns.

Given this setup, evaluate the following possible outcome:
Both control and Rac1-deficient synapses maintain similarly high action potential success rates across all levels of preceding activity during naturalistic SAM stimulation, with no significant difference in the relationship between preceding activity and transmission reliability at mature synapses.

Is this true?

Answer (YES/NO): YES